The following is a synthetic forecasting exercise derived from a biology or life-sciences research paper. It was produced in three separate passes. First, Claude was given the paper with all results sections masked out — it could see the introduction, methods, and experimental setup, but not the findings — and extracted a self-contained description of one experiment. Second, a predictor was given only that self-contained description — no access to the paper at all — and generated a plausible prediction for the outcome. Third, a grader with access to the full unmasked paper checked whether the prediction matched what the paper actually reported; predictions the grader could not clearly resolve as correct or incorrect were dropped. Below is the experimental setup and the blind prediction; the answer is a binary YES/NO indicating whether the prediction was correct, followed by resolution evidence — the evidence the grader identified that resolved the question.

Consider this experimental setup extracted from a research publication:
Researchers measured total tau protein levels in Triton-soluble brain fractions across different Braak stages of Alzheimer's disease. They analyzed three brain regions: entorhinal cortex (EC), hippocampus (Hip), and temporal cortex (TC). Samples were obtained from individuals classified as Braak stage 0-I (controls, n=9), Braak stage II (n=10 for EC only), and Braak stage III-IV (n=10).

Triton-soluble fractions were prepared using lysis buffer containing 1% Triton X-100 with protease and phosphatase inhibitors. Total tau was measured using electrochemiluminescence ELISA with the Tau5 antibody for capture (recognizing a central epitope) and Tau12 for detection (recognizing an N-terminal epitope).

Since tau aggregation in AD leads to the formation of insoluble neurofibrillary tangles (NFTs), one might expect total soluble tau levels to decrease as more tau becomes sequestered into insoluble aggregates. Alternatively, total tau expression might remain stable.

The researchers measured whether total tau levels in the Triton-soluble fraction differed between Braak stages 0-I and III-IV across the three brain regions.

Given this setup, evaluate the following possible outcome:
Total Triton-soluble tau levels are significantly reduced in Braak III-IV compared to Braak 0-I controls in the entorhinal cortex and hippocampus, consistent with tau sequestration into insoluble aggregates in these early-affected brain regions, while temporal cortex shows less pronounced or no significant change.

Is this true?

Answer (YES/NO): NO